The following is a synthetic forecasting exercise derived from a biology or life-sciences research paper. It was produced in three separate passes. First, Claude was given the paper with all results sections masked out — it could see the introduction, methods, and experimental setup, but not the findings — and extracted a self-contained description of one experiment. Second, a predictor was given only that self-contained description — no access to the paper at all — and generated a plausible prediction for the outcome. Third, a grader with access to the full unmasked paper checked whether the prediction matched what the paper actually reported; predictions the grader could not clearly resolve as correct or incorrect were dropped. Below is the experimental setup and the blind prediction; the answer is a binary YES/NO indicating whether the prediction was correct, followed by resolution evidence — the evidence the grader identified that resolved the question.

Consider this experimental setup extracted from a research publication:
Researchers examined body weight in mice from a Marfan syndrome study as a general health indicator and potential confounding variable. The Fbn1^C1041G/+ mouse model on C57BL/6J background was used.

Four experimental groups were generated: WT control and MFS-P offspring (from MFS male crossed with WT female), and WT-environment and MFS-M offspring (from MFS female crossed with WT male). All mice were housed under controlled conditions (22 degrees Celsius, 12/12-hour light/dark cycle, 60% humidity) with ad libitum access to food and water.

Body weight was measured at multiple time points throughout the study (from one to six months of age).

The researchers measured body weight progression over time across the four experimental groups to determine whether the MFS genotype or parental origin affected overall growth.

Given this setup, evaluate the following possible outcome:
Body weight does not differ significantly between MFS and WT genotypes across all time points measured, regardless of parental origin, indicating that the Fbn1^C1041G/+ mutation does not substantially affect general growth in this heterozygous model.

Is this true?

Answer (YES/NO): YES